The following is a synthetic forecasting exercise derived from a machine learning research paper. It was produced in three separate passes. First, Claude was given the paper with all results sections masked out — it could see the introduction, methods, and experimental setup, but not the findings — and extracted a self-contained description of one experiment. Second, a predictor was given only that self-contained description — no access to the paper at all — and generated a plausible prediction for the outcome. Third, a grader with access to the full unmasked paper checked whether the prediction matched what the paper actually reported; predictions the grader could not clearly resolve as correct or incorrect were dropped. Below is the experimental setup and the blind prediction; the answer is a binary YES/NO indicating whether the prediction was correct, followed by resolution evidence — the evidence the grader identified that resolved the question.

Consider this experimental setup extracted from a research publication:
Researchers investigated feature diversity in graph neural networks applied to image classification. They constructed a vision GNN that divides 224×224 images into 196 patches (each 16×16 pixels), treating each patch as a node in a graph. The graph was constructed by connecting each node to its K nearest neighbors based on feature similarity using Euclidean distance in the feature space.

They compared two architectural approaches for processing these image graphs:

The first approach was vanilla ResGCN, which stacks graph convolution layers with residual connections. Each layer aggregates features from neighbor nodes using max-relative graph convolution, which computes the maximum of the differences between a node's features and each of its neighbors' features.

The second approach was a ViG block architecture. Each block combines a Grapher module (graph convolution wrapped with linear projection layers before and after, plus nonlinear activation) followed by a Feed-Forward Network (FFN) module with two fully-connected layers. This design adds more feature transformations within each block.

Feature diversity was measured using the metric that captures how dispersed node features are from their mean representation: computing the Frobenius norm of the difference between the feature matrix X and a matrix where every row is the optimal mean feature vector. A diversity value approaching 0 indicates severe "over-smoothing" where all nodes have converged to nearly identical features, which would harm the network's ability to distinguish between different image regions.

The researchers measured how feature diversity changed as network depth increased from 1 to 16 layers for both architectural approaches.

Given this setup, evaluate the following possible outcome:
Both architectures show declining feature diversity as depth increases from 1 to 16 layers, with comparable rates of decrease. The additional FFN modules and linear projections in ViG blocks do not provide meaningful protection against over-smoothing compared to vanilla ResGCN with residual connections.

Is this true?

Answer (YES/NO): NO